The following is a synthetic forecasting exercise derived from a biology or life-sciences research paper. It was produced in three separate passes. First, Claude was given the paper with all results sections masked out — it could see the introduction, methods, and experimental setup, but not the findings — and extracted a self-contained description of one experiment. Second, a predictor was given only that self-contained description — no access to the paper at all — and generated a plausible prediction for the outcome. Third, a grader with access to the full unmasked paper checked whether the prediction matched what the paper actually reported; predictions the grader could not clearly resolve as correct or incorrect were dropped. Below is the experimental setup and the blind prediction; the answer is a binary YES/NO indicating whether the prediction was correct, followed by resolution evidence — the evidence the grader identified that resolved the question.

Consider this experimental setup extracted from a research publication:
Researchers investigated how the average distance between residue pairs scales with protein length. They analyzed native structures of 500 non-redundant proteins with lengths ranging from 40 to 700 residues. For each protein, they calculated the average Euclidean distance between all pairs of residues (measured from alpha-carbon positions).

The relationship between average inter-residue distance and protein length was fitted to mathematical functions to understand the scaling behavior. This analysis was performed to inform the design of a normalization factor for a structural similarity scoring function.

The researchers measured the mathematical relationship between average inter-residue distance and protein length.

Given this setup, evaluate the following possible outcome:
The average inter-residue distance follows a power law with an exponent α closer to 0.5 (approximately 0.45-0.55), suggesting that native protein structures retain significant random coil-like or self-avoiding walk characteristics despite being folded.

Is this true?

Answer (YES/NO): NO